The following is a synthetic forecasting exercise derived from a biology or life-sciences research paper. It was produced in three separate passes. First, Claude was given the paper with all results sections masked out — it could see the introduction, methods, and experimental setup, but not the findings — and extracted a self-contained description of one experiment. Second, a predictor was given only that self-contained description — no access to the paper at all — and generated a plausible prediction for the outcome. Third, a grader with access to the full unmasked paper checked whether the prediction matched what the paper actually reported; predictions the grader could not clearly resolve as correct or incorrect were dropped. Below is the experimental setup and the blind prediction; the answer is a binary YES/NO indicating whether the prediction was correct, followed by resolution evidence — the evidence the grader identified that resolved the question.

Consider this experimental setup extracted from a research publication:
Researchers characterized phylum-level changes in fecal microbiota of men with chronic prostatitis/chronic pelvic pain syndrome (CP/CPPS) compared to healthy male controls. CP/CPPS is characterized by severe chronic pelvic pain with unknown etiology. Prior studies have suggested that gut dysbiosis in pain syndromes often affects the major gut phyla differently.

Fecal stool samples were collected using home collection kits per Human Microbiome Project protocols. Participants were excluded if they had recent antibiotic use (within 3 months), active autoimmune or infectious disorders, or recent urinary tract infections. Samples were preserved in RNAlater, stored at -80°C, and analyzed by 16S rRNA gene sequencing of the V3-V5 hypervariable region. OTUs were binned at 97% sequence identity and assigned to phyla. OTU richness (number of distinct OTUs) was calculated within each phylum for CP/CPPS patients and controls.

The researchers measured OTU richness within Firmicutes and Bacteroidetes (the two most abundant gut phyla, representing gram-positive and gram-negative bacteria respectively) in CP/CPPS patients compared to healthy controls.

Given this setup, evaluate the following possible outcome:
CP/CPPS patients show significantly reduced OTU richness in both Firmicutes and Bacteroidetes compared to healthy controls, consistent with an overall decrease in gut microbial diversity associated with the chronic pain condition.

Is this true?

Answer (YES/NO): NO